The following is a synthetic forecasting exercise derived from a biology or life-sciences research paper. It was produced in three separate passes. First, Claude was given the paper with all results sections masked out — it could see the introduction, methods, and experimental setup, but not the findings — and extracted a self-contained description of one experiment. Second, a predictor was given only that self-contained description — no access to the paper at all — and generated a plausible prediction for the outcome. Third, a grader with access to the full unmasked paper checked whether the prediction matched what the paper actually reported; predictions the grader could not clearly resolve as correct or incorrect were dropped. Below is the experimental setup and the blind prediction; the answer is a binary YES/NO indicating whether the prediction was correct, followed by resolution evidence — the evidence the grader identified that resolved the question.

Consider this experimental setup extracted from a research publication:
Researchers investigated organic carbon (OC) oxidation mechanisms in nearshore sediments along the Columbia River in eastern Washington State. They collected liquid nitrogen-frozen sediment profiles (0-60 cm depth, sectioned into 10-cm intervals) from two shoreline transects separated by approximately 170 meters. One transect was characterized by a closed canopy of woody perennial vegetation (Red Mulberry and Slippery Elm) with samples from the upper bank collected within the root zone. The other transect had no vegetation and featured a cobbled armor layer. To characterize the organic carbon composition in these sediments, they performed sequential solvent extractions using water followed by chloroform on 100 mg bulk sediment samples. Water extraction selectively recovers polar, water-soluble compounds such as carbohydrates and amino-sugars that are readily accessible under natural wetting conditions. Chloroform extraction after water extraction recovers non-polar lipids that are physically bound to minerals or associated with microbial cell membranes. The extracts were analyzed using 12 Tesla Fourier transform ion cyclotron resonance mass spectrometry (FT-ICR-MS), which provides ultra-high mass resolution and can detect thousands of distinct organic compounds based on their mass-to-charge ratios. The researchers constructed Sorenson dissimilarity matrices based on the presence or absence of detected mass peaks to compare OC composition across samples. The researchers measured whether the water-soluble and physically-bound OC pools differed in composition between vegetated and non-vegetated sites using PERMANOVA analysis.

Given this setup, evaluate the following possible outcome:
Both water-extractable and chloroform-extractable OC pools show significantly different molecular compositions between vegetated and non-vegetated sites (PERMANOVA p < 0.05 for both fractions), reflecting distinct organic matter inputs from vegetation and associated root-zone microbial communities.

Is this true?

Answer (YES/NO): YES